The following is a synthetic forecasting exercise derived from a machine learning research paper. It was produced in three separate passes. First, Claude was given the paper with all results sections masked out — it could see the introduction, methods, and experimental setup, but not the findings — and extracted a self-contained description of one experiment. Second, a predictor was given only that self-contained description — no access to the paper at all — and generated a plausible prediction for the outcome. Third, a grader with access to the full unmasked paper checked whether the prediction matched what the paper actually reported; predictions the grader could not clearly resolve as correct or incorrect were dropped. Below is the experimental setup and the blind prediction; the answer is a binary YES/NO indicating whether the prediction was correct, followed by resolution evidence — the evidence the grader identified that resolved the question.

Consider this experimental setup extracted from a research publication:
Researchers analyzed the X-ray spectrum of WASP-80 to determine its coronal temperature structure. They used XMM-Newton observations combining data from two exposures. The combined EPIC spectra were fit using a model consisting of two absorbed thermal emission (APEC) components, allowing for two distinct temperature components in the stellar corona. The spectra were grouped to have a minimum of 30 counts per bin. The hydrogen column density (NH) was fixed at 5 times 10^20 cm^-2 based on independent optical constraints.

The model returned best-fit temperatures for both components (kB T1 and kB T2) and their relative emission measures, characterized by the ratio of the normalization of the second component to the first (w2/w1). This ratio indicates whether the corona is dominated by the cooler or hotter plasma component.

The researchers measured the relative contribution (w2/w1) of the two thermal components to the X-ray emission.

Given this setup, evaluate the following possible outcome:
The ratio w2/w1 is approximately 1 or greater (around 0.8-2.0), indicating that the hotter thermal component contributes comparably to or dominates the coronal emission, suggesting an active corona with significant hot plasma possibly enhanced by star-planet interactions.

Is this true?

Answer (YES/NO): YES